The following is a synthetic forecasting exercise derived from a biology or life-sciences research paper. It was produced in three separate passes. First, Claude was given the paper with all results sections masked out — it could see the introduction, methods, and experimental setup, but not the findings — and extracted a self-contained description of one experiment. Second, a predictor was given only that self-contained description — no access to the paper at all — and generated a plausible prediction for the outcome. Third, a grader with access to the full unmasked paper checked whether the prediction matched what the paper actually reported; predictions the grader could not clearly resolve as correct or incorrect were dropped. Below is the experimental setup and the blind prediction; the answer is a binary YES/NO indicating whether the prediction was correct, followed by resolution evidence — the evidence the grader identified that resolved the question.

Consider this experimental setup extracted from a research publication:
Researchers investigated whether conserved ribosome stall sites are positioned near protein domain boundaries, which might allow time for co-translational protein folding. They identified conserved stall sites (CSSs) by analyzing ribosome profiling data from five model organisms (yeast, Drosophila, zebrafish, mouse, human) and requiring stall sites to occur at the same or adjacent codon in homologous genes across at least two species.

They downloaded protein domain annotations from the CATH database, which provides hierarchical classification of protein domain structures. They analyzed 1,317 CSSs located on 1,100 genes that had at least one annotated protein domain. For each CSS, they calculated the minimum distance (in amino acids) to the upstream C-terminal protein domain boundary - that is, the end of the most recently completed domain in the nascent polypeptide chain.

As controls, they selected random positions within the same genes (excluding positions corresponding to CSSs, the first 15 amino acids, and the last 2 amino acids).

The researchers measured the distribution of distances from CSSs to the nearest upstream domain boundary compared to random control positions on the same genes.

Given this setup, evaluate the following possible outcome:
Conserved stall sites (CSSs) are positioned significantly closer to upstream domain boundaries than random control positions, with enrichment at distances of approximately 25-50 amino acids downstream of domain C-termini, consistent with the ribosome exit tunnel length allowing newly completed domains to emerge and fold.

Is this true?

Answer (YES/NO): NO